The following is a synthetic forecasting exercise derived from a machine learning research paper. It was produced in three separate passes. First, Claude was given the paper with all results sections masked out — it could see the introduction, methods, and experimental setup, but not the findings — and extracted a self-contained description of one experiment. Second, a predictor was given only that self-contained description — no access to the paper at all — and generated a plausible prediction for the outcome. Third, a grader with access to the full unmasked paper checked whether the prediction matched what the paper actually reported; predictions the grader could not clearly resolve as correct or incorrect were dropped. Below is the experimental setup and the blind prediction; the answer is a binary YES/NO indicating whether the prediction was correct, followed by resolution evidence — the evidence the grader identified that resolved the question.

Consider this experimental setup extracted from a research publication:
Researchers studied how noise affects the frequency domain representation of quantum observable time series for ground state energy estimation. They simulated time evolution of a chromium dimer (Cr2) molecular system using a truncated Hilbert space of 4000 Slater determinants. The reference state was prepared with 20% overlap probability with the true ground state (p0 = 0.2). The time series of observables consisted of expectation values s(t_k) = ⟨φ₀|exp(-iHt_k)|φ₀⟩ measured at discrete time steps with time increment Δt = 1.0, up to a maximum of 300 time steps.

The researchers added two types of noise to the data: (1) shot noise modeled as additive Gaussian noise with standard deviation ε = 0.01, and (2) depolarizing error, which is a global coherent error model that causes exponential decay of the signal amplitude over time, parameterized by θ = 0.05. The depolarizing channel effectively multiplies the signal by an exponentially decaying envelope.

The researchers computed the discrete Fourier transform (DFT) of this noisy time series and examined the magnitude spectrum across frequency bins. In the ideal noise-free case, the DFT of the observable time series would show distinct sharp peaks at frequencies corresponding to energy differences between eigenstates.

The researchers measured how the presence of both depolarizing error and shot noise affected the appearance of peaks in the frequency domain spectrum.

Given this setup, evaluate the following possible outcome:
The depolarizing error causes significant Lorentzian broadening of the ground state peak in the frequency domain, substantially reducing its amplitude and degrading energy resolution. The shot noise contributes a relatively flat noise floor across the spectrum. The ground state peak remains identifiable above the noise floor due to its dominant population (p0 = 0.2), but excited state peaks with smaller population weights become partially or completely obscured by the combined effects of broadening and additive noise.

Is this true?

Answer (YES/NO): NO